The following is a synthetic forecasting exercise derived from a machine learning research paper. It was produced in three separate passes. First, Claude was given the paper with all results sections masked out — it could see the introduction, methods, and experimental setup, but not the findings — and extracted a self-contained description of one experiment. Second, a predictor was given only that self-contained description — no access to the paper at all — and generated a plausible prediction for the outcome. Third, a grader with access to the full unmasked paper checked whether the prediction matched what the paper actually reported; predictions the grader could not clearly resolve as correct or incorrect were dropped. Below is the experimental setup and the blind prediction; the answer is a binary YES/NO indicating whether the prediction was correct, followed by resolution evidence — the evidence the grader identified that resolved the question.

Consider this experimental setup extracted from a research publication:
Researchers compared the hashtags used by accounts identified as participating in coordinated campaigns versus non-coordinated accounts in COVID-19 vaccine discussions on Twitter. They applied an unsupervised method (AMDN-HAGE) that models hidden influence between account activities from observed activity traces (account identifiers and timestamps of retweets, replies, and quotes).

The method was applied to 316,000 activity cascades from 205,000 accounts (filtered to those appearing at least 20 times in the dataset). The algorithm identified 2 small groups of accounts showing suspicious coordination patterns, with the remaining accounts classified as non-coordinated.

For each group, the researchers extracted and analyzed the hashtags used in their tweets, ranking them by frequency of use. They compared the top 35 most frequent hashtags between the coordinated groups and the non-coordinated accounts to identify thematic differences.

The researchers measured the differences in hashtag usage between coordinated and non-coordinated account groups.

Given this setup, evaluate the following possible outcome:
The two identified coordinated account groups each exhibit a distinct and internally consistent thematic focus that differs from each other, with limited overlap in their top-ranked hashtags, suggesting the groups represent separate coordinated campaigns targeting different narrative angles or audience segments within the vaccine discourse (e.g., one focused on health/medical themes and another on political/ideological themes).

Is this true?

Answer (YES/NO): YES